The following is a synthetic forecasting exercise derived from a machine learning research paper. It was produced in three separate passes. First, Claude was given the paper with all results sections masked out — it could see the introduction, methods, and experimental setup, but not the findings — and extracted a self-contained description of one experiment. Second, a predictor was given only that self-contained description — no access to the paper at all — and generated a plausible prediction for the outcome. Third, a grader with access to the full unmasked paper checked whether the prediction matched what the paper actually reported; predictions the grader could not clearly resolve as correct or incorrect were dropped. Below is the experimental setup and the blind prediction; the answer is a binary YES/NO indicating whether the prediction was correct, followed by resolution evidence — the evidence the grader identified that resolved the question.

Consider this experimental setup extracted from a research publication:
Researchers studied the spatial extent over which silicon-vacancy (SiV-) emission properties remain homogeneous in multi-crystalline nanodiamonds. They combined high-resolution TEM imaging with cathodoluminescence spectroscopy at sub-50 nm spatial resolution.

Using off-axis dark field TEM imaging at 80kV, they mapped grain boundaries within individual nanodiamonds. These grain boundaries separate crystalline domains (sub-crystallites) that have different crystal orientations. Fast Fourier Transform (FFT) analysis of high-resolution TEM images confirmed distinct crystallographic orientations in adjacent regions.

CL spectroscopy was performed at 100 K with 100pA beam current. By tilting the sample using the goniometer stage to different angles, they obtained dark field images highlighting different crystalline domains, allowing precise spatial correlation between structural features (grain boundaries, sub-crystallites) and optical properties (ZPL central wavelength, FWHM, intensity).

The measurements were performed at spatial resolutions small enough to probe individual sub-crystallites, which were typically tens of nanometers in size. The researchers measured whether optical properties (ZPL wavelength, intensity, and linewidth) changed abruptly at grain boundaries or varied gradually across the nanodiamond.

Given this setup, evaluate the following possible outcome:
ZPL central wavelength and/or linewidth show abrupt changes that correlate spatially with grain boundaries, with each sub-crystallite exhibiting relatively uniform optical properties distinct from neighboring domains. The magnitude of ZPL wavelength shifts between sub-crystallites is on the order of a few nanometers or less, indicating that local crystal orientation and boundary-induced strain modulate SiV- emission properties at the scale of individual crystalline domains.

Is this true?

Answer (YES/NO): YES